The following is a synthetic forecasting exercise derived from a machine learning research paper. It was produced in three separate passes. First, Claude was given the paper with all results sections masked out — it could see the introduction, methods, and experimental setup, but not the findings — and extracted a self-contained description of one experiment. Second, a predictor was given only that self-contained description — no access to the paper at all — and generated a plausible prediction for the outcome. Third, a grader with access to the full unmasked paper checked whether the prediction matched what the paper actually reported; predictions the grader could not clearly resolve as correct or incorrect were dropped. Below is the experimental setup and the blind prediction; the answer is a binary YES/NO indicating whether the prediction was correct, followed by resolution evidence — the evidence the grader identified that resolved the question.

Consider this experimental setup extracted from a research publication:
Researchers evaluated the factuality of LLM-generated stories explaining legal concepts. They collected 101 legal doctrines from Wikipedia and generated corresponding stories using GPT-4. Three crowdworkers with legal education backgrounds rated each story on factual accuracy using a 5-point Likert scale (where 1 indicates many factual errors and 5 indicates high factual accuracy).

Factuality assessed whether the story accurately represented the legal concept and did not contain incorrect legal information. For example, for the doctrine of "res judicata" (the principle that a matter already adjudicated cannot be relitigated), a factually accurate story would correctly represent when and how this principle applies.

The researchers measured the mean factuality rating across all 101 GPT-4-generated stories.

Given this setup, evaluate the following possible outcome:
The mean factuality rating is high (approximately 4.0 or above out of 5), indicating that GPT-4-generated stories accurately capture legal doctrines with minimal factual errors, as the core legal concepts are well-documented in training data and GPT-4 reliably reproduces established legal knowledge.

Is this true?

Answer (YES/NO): YES